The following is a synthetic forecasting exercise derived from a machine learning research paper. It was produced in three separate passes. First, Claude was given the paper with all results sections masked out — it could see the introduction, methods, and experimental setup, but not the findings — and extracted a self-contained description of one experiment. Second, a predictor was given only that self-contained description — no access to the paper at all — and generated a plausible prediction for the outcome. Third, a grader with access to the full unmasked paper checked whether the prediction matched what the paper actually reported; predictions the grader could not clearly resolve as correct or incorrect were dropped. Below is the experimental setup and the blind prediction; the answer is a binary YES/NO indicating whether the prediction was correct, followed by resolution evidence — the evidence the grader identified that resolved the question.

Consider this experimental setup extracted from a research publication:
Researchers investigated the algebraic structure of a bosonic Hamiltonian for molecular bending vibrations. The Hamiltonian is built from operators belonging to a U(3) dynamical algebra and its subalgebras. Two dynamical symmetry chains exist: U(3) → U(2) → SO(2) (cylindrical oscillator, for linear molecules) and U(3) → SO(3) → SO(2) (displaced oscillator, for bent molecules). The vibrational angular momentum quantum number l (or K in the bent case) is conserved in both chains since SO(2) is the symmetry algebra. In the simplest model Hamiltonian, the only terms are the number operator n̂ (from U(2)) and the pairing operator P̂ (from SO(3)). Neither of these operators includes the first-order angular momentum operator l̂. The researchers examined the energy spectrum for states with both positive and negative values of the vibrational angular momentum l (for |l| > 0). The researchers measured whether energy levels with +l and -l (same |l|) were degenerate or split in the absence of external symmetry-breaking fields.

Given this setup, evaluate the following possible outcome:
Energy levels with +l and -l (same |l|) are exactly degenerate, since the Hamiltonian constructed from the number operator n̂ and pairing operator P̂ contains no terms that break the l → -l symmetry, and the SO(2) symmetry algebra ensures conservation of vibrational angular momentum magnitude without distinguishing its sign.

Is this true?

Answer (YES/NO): YES